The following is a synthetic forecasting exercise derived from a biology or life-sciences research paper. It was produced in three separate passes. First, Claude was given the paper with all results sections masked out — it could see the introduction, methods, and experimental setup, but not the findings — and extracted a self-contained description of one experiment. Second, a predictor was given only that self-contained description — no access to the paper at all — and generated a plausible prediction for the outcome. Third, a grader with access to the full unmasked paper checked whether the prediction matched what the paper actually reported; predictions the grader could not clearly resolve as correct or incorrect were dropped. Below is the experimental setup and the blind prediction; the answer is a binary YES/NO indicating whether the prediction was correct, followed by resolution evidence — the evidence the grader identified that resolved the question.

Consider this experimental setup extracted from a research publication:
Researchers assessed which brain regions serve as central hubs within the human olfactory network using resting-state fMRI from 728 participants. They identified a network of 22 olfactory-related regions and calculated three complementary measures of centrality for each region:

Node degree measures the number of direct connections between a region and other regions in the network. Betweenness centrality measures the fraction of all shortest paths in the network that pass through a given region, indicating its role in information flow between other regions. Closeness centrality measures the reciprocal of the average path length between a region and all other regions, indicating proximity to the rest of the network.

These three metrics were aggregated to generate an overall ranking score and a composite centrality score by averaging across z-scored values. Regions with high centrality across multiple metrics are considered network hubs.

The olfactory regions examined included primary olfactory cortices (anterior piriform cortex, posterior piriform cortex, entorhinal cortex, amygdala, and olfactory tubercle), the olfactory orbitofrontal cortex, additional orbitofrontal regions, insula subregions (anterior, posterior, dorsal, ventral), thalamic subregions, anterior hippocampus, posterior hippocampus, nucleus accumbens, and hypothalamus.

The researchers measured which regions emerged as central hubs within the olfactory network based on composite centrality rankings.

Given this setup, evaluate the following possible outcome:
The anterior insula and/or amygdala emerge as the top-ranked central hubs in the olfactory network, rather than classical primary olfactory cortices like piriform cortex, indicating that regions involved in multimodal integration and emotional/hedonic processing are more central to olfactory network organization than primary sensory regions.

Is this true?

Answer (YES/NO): YES